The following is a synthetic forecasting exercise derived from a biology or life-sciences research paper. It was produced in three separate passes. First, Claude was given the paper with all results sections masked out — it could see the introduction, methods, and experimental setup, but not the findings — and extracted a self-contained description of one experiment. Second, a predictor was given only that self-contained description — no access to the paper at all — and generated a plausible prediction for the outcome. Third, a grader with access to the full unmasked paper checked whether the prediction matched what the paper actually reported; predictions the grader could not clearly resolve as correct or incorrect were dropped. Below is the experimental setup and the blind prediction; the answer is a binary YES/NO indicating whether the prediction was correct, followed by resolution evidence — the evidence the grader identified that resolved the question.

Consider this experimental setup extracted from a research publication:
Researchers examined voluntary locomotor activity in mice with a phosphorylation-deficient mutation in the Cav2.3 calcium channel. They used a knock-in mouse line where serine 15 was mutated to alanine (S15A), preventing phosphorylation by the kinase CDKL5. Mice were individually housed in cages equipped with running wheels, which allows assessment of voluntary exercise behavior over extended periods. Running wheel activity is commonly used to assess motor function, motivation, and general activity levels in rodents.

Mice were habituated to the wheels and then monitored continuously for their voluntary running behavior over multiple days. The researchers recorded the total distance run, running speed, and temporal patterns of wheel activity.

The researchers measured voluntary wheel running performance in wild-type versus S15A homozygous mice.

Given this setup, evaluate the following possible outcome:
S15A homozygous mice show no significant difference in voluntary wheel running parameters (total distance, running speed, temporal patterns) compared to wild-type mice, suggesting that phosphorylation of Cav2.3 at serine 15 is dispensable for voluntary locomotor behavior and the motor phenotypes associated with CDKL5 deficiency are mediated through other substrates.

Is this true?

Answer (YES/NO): NO